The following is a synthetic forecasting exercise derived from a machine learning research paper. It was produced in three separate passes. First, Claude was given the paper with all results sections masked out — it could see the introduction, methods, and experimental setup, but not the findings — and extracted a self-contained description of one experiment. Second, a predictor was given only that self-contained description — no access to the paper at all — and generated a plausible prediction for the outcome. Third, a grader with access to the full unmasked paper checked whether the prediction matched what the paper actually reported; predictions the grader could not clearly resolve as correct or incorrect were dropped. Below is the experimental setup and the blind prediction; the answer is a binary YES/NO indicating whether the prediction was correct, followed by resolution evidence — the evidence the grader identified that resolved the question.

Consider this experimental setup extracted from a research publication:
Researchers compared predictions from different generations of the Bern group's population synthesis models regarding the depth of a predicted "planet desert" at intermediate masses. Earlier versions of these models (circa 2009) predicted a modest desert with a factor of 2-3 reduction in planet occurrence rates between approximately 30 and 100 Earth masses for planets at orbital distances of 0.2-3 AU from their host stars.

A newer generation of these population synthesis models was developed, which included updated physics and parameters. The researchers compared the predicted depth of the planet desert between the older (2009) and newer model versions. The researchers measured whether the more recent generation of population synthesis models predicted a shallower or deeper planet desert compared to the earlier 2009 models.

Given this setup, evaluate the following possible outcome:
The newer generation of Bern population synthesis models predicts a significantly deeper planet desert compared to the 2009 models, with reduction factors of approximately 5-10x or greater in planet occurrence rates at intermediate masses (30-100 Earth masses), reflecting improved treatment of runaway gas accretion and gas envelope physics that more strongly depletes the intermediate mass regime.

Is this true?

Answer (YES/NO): YES